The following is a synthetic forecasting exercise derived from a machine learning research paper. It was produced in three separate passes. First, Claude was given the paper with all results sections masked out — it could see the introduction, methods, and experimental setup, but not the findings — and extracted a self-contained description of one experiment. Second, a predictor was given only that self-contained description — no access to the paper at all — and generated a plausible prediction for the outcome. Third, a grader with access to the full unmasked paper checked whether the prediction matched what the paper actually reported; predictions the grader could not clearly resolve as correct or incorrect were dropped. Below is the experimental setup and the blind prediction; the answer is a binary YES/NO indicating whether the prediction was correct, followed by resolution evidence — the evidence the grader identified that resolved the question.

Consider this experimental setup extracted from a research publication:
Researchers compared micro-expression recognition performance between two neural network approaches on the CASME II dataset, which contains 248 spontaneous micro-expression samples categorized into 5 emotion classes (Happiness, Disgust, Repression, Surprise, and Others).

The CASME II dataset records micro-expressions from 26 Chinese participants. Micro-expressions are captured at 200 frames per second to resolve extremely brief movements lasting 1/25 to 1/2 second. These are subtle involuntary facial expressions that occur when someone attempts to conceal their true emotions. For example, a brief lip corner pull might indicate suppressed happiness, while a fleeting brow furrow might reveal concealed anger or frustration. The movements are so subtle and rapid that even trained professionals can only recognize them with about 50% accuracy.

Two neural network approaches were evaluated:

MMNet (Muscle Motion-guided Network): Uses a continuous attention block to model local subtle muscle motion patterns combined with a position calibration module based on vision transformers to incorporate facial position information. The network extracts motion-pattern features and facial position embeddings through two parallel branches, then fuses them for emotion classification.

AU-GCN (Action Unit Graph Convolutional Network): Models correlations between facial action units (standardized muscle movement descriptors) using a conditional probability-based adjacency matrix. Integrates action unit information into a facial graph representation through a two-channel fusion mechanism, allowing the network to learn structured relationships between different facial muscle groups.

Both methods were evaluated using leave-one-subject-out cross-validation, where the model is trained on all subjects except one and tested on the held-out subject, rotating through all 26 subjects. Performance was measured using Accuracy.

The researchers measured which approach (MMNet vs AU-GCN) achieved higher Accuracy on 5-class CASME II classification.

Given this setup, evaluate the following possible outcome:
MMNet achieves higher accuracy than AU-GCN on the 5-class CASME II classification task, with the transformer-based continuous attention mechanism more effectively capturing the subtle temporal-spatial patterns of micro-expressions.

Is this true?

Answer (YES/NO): YES